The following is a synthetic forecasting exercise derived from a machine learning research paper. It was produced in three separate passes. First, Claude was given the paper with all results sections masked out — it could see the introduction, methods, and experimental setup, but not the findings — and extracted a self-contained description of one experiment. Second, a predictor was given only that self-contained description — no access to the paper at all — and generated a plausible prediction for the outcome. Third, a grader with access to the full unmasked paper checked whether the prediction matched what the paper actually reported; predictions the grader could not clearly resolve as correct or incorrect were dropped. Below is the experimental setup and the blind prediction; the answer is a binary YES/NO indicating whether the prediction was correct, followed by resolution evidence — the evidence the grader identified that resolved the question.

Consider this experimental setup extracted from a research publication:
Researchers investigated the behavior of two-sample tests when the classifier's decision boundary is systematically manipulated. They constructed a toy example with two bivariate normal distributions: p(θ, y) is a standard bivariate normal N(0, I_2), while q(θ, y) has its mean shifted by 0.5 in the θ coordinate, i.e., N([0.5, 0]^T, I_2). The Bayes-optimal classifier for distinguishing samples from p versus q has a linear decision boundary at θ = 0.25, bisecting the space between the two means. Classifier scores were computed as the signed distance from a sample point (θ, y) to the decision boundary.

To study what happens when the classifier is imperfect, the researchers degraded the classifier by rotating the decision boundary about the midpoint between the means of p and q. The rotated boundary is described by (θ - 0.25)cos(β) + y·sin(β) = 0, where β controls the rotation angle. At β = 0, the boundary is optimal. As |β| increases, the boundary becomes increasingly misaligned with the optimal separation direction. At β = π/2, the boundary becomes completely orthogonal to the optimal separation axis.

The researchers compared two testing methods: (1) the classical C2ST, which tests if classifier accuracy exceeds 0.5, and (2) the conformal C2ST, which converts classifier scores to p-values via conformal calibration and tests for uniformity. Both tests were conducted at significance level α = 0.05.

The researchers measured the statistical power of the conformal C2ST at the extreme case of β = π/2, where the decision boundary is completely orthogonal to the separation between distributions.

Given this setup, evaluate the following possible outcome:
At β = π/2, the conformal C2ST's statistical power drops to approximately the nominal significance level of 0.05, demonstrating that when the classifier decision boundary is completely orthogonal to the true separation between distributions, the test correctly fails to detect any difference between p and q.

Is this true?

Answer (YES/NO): YES